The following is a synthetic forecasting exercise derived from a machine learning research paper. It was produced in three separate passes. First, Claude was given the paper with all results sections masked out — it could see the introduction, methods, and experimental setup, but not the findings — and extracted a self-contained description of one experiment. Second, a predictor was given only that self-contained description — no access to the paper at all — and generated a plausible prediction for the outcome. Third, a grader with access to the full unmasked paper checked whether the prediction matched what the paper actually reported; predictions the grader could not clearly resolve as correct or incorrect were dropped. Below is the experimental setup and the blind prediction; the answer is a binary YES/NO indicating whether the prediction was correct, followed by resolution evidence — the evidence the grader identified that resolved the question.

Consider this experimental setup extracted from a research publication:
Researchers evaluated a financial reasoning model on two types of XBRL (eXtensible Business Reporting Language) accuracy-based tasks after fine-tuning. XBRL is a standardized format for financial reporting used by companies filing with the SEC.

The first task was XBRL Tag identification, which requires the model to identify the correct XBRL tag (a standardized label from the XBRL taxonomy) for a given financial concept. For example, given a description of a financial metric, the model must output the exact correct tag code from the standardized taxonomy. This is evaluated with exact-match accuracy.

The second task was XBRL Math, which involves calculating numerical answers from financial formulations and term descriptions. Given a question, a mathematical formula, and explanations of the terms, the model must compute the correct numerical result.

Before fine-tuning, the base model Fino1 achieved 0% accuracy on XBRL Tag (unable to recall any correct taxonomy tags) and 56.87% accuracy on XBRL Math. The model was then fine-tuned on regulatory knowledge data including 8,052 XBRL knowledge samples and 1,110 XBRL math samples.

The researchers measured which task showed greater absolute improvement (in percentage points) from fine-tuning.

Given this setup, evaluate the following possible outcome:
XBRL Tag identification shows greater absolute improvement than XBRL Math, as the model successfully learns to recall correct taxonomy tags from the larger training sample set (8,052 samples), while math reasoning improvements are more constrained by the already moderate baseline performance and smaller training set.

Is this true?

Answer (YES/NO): YES